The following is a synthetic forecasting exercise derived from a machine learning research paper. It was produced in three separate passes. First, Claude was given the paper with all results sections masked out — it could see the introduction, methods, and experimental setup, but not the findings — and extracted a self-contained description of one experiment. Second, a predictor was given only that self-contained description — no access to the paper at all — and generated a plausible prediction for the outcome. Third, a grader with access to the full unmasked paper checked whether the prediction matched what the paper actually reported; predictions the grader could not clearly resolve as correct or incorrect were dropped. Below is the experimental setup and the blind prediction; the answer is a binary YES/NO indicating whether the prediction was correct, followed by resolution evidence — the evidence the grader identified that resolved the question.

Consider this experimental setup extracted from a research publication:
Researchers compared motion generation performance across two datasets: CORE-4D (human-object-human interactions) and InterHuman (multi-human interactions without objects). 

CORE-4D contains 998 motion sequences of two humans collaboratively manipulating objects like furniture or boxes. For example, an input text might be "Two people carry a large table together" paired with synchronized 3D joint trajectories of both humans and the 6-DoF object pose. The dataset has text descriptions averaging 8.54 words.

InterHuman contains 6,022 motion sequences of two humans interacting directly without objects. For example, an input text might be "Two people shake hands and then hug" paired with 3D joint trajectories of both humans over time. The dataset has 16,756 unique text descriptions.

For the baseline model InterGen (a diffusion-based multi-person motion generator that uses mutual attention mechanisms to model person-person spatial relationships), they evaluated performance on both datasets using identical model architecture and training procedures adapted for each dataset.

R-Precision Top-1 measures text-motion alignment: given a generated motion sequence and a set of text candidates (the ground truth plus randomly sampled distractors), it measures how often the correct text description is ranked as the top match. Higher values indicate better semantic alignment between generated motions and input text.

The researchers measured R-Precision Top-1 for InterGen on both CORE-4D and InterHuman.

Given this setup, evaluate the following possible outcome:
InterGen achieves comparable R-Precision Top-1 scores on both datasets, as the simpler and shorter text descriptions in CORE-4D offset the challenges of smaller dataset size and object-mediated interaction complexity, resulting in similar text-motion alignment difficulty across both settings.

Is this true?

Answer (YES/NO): NO